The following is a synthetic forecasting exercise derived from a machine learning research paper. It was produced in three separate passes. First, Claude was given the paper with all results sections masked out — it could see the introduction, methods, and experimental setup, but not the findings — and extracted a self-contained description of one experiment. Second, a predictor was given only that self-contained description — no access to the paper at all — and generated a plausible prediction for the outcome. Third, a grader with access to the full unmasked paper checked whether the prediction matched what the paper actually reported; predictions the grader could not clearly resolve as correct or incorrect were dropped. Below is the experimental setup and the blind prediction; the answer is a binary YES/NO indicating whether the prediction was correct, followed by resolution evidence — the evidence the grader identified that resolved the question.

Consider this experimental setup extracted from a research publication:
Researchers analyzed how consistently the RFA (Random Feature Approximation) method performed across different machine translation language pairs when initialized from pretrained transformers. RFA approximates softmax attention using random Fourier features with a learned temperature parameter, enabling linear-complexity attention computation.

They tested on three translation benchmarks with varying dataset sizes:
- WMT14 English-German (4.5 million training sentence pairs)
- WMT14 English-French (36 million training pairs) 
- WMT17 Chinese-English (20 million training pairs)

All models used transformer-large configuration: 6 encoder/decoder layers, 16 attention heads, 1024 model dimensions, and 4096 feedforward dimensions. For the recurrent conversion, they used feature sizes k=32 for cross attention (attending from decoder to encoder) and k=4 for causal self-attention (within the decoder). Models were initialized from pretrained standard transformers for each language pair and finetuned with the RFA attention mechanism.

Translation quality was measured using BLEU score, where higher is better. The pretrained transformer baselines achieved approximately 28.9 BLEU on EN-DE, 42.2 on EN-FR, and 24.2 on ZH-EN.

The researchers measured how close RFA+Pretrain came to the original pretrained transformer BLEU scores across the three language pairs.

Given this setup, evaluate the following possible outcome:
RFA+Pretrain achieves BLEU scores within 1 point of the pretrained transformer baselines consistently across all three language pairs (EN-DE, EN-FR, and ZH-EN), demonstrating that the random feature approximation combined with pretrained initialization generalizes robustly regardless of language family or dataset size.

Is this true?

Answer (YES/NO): NO